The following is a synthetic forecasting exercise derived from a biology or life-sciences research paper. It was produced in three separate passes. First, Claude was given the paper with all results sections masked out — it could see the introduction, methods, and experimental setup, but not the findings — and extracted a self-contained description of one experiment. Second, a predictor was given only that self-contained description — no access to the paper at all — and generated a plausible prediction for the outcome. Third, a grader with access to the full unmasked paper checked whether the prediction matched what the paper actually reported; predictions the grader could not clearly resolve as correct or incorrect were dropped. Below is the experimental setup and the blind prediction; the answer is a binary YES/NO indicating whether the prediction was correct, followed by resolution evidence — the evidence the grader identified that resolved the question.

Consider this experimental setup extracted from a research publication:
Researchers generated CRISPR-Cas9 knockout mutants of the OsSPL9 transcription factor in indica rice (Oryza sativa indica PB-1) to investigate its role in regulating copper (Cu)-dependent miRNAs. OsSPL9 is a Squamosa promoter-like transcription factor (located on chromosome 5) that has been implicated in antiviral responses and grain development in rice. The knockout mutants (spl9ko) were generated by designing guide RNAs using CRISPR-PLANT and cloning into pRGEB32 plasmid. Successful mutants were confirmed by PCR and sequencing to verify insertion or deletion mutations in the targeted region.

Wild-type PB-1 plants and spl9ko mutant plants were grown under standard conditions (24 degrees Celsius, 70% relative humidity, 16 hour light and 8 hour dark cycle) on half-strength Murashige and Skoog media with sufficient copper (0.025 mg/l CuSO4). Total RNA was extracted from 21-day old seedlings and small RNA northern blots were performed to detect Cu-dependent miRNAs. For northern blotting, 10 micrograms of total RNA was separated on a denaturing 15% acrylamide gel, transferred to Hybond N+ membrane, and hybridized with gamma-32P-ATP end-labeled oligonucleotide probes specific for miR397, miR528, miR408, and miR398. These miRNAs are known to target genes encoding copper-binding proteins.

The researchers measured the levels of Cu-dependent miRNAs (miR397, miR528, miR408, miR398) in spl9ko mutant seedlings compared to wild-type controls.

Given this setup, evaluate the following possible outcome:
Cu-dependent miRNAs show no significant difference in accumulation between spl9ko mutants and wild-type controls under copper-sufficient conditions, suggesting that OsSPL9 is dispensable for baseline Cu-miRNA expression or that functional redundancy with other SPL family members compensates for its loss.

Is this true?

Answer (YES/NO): NO